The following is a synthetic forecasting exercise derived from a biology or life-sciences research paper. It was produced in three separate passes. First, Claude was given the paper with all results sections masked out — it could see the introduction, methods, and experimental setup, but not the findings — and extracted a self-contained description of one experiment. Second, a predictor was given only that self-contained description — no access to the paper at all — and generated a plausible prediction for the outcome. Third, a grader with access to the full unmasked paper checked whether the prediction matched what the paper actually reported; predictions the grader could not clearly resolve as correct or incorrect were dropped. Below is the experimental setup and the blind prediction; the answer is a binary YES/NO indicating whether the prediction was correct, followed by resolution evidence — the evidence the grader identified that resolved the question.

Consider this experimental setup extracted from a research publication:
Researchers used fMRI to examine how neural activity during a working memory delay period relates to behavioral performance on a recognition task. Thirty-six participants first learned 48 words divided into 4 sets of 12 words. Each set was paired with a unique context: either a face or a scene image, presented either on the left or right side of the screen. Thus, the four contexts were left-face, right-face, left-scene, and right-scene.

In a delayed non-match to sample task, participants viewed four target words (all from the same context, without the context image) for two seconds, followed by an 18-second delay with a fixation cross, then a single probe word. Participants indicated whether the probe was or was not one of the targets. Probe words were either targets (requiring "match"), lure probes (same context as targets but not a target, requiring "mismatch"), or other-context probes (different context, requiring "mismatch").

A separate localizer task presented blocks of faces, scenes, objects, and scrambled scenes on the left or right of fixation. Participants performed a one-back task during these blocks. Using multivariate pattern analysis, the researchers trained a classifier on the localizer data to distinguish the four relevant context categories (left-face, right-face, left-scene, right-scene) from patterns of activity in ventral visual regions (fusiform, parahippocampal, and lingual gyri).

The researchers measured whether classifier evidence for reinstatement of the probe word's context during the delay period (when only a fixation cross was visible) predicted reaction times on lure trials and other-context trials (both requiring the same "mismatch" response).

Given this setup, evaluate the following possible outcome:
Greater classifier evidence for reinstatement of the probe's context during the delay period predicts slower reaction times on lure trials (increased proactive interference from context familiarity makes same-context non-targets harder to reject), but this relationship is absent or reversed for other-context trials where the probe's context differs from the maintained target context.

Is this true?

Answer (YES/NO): NO